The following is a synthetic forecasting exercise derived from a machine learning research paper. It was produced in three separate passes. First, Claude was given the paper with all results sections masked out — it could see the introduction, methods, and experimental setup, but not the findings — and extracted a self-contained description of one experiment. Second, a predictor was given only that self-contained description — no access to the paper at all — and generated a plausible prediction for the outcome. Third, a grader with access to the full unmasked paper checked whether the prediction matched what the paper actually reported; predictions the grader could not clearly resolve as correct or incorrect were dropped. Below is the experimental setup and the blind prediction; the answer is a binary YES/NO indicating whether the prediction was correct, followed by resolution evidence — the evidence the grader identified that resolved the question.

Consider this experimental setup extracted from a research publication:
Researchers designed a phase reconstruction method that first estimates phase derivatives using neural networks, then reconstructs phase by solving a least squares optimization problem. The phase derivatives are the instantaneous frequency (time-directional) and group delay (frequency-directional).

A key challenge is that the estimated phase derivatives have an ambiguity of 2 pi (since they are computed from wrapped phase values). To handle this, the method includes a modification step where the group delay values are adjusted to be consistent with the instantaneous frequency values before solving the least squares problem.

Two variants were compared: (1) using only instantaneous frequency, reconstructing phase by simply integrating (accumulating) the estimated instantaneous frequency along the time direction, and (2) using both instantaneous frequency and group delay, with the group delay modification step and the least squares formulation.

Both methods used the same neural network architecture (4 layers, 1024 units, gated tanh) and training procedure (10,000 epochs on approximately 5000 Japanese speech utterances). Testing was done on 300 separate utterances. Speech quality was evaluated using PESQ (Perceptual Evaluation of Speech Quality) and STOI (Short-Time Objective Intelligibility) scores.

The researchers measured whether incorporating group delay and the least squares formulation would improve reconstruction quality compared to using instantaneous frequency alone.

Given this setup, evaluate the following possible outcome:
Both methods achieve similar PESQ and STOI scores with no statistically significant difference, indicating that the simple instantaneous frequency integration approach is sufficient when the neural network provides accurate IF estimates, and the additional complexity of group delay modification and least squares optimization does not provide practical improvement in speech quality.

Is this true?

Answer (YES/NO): NO